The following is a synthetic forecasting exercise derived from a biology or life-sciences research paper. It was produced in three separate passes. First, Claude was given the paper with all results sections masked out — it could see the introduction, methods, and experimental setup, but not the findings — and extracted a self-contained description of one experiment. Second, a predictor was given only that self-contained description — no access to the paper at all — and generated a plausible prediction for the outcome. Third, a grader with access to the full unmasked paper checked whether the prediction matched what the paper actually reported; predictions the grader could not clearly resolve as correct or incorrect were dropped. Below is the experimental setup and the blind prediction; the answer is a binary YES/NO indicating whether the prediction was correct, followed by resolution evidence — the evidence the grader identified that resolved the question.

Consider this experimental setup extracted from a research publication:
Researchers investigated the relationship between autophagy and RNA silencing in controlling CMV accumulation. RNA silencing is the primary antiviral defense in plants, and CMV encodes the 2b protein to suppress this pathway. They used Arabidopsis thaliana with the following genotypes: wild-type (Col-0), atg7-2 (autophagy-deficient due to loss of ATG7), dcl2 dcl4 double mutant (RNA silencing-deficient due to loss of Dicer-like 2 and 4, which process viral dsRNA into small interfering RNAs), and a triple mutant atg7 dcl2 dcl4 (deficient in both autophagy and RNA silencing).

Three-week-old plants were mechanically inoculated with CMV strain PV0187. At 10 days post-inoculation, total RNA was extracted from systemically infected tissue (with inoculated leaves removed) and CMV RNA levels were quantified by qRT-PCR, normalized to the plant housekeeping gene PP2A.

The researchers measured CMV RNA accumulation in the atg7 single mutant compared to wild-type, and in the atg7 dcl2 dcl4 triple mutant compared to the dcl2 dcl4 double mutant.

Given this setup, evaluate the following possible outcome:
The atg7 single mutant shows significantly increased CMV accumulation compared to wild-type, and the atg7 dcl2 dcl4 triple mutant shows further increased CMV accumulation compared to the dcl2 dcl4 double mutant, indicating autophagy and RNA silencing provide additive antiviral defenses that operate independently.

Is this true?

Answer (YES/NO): NO